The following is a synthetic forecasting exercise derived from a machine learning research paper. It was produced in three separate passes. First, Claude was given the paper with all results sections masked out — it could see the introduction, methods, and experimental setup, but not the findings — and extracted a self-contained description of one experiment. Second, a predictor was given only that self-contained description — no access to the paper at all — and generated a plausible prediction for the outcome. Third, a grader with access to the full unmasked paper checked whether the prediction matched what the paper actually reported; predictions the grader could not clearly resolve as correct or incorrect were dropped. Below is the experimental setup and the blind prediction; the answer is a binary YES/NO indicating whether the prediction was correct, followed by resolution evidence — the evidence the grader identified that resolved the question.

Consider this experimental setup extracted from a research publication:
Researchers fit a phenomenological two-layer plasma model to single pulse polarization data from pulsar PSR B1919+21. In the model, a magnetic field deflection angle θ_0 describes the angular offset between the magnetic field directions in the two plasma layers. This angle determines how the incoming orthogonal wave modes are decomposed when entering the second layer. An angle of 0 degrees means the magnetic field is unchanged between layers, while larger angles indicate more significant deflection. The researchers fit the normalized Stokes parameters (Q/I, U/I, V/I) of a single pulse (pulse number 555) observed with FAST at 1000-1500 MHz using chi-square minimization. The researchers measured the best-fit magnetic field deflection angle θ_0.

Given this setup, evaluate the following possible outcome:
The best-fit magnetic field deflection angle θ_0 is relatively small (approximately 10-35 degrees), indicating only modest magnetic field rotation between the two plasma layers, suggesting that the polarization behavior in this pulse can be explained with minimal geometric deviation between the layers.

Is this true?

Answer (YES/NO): NO